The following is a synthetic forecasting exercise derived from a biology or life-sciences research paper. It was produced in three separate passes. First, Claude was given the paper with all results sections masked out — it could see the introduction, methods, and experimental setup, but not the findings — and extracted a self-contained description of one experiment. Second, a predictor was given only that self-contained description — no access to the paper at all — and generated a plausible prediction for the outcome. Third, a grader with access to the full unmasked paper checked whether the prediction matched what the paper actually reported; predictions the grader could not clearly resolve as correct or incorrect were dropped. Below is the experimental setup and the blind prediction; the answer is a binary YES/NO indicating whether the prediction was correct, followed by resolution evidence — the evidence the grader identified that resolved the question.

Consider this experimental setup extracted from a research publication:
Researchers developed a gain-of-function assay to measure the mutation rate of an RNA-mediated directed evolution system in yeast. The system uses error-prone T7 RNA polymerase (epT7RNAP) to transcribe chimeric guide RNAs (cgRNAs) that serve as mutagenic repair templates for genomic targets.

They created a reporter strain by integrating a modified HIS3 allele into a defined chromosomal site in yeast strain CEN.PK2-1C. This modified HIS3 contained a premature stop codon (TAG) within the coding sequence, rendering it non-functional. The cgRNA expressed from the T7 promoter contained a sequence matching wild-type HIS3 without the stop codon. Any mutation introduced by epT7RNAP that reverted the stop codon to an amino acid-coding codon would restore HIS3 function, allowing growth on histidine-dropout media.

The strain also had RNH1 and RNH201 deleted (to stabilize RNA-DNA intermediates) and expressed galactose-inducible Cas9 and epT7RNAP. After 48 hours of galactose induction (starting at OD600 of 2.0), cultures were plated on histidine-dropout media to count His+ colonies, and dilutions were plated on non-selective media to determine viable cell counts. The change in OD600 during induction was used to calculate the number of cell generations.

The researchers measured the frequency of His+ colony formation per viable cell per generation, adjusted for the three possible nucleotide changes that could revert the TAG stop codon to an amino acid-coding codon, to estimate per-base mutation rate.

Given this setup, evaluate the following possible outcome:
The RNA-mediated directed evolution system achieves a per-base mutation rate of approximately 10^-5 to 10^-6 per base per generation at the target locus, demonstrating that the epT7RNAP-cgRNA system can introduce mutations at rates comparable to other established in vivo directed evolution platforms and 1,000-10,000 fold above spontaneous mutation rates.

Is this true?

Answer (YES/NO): YES